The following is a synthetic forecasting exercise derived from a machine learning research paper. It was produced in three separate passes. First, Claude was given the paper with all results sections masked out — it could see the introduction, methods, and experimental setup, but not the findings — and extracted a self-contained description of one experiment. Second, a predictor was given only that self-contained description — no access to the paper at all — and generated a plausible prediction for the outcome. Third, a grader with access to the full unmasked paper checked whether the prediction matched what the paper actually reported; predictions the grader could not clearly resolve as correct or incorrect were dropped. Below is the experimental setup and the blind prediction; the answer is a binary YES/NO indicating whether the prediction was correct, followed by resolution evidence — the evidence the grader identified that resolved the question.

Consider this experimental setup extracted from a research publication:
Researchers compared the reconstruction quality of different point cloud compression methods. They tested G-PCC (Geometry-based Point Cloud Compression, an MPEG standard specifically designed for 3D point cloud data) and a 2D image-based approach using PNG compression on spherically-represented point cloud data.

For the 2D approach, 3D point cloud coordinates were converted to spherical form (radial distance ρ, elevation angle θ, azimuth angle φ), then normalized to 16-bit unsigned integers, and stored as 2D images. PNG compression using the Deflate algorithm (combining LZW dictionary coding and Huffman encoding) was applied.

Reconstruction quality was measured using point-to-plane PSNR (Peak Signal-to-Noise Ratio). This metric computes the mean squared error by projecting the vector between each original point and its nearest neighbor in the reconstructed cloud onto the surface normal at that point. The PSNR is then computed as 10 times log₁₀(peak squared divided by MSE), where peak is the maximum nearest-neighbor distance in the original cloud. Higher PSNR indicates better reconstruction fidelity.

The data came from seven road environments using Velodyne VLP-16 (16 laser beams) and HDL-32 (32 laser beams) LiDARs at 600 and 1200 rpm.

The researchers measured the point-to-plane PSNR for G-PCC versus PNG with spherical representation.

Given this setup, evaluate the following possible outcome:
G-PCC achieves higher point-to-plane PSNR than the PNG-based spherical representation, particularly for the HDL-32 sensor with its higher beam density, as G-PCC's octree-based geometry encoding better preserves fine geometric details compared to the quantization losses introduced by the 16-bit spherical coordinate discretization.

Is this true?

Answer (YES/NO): NO